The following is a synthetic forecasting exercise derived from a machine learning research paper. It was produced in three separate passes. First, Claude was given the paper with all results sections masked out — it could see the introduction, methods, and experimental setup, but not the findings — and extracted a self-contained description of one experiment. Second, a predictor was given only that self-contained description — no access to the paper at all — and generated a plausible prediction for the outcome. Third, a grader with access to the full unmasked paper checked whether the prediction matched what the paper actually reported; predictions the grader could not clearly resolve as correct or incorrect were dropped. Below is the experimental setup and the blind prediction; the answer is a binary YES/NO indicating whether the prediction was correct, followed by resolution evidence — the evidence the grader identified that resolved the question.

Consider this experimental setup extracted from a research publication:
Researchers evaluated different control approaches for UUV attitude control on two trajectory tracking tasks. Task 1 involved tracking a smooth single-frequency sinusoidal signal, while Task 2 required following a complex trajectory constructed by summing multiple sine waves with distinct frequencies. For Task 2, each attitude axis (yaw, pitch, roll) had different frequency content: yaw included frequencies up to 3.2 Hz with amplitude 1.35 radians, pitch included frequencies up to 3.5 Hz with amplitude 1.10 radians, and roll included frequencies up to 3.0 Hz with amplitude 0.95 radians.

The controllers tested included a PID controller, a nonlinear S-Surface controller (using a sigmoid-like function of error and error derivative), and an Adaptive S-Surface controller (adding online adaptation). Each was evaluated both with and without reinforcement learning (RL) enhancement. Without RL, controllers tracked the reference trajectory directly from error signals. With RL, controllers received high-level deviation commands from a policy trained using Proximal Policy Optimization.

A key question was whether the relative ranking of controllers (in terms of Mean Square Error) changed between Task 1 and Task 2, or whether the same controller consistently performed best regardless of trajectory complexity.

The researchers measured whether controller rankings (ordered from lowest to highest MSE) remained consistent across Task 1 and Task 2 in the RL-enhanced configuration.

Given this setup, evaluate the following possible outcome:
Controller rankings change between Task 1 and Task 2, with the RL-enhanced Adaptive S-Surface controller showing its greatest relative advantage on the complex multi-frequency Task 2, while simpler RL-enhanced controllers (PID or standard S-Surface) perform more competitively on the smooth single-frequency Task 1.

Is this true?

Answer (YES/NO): NO